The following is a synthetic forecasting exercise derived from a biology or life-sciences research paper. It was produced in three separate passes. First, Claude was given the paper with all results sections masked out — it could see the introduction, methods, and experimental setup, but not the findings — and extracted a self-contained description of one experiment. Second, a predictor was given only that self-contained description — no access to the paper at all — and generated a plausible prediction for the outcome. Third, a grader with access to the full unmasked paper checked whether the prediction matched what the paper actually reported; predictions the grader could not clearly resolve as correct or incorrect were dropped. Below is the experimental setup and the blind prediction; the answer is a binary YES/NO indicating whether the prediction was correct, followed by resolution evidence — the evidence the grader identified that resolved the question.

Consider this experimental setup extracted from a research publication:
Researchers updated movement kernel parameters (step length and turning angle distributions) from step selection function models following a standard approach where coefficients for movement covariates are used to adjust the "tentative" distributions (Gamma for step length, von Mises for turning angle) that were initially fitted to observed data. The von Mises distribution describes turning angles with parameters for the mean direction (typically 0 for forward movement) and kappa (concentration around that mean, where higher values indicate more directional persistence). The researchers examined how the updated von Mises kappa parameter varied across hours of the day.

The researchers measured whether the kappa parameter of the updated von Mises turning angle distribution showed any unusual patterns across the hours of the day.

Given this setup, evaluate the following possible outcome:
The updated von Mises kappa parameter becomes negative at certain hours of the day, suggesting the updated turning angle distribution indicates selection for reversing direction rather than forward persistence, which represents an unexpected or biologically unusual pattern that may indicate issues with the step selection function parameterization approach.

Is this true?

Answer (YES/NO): NO